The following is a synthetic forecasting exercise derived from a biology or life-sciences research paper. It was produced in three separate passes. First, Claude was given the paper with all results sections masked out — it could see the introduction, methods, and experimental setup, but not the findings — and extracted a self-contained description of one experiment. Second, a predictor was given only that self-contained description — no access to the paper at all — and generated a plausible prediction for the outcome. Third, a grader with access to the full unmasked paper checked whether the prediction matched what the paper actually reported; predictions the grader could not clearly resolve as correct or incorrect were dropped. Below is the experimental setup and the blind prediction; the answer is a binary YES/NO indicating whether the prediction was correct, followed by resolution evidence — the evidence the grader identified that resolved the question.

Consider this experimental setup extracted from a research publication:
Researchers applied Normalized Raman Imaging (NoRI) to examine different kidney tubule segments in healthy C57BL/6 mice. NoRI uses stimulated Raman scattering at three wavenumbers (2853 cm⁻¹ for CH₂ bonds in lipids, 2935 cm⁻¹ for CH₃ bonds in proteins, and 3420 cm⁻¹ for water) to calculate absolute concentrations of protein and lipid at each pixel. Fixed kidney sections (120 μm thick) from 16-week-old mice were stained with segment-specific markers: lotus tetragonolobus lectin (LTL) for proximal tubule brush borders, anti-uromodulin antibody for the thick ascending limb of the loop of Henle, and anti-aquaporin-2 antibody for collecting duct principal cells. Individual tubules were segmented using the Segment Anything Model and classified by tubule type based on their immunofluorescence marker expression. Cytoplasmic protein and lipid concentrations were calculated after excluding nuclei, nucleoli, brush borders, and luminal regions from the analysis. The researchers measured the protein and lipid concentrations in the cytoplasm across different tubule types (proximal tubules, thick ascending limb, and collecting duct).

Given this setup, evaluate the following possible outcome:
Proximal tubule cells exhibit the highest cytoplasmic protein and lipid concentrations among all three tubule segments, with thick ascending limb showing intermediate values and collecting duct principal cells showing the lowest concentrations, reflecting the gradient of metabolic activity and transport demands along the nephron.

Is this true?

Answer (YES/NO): NO